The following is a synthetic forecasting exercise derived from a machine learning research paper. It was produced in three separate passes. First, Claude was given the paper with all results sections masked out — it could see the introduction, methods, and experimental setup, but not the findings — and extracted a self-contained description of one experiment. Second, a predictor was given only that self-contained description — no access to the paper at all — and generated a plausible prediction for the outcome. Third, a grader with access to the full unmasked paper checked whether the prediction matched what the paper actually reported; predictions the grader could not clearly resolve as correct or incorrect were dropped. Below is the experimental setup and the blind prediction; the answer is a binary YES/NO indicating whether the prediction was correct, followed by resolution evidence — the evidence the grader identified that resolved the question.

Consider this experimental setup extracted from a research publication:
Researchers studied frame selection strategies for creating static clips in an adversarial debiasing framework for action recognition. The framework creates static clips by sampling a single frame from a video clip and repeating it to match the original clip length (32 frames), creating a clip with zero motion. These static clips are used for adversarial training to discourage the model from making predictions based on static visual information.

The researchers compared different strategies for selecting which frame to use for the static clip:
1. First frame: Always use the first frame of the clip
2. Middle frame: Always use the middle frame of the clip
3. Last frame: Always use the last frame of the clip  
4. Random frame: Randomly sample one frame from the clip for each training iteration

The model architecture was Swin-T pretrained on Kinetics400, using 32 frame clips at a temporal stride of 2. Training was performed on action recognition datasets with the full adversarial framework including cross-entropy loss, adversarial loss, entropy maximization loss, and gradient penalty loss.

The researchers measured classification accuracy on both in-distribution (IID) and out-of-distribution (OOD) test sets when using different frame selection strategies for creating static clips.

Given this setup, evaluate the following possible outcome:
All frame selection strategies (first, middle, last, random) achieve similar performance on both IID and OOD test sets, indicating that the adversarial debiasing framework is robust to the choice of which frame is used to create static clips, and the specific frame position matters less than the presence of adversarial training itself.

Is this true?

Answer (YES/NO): NO